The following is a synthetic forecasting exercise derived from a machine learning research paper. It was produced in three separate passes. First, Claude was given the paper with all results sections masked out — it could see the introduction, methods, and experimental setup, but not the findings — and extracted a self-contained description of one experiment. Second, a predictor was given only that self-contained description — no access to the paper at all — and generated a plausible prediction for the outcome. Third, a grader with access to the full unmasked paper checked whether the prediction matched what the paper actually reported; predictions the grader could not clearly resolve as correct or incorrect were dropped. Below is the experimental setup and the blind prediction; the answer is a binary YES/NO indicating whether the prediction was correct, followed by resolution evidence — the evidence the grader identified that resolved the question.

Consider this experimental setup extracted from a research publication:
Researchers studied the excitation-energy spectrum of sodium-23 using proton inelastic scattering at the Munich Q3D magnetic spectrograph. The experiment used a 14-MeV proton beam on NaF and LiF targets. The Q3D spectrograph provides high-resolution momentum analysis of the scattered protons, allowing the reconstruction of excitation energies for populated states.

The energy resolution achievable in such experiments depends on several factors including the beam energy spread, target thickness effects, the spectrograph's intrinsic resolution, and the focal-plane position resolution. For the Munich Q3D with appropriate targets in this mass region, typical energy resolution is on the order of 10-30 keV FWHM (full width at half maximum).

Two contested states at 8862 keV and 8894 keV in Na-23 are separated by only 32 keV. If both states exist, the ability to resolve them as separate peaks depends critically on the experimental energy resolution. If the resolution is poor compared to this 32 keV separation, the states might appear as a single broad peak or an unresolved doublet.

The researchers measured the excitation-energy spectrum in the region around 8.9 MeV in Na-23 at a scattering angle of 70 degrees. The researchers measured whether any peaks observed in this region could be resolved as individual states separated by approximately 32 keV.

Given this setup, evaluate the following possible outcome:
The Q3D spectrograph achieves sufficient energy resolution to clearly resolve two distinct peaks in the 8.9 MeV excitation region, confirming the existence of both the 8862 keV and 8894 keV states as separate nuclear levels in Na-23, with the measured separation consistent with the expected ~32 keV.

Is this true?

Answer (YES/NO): NO